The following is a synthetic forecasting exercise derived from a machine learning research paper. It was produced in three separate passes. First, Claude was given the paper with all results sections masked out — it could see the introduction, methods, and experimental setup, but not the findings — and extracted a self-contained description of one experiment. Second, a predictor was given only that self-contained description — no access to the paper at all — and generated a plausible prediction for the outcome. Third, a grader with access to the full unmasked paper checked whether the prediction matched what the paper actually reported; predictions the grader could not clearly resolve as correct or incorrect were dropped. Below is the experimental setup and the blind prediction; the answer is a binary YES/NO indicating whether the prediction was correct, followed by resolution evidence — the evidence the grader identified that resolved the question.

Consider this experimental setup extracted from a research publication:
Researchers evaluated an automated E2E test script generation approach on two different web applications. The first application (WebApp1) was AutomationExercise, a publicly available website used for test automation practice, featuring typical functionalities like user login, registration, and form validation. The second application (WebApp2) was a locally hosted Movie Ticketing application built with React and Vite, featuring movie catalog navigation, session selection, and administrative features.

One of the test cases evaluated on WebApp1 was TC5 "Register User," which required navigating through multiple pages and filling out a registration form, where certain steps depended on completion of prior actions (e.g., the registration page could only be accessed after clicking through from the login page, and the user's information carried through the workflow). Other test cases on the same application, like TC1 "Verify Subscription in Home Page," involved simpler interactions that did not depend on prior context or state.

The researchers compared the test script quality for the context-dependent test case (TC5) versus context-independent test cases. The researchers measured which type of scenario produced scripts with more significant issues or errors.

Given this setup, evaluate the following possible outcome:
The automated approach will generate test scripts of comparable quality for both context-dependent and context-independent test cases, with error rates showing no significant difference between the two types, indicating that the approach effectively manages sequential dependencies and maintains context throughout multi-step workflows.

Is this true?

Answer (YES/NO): NO